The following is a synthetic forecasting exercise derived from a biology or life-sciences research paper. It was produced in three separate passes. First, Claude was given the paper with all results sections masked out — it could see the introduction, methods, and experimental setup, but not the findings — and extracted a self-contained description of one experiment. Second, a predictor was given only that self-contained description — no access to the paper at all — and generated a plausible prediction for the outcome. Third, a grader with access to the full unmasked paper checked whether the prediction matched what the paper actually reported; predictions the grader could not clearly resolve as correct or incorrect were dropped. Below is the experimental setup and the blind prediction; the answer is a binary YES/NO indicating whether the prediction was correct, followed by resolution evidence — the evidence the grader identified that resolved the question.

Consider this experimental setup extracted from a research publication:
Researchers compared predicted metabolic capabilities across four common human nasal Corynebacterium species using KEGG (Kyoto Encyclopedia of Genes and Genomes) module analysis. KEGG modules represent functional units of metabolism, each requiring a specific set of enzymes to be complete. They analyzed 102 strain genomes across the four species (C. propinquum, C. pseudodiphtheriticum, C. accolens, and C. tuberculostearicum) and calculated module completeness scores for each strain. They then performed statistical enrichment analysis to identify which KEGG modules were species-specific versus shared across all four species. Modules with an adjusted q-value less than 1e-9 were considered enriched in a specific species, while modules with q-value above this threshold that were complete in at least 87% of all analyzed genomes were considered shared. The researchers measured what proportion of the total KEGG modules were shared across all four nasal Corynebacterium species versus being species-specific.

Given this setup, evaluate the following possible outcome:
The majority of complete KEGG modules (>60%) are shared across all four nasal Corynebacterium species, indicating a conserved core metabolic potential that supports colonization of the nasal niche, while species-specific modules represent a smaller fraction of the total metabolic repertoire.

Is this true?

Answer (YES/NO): YES